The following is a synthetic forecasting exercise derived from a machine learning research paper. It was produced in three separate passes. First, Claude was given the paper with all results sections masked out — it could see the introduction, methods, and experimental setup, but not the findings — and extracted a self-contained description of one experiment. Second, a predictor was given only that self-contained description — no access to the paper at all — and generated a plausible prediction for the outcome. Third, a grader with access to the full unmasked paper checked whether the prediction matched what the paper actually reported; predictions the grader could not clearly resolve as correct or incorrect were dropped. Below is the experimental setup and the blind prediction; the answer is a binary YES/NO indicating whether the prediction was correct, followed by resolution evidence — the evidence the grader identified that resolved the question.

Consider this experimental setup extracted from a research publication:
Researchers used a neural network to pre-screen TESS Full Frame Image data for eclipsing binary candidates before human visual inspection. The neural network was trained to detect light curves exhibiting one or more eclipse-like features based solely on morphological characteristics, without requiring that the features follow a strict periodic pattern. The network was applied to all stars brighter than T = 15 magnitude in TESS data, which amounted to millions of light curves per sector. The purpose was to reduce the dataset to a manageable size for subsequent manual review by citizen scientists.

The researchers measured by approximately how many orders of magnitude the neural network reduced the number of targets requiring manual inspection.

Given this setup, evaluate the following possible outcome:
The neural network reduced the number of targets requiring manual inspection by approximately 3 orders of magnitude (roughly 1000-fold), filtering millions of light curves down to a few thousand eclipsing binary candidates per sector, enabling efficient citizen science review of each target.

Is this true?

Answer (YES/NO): NO